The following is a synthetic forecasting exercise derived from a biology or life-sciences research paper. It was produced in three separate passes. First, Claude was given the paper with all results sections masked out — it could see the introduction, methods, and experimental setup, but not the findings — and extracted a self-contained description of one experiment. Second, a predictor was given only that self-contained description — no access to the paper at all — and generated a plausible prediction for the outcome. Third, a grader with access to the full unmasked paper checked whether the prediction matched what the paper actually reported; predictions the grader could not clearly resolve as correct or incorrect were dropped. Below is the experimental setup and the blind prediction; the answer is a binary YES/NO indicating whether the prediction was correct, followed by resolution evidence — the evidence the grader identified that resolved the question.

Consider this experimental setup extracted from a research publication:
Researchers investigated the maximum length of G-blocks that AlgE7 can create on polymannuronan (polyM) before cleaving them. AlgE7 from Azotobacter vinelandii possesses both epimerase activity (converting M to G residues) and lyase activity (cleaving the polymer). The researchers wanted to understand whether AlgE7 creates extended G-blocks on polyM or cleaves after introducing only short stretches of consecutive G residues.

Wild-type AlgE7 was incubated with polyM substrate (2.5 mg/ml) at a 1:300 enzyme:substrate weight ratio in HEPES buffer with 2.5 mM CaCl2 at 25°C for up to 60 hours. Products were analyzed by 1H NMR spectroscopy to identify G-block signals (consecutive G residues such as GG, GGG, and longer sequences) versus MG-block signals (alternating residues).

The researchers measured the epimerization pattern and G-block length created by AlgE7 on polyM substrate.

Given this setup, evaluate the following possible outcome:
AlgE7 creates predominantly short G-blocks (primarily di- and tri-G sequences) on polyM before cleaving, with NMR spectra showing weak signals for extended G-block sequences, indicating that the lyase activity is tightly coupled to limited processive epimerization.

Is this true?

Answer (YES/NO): NO